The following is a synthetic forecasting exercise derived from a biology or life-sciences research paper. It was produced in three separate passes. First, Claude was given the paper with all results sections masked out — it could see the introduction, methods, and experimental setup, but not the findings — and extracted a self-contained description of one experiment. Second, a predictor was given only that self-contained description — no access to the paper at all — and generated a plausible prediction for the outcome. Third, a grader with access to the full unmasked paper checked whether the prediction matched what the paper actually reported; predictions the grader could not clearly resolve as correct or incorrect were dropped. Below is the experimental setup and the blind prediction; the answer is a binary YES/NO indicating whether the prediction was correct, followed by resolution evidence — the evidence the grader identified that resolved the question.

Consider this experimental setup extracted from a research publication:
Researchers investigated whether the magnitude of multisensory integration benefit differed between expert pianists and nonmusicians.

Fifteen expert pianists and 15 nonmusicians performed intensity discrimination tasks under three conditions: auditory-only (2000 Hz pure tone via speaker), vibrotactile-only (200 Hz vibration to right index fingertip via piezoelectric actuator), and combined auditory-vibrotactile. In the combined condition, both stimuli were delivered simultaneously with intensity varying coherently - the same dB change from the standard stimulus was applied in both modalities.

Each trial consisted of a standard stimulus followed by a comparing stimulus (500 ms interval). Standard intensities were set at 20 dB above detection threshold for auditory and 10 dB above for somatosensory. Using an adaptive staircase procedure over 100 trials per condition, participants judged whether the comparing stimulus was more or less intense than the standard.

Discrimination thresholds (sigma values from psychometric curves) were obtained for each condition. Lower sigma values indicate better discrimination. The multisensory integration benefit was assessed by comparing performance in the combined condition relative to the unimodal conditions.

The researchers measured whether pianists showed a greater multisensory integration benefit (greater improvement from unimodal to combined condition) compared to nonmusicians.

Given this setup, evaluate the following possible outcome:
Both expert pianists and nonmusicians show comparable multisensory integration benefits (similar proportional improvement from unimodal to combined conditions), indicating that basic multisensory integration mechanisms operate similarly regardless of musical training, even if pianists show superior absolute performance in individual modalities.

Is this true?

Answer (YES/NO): NO